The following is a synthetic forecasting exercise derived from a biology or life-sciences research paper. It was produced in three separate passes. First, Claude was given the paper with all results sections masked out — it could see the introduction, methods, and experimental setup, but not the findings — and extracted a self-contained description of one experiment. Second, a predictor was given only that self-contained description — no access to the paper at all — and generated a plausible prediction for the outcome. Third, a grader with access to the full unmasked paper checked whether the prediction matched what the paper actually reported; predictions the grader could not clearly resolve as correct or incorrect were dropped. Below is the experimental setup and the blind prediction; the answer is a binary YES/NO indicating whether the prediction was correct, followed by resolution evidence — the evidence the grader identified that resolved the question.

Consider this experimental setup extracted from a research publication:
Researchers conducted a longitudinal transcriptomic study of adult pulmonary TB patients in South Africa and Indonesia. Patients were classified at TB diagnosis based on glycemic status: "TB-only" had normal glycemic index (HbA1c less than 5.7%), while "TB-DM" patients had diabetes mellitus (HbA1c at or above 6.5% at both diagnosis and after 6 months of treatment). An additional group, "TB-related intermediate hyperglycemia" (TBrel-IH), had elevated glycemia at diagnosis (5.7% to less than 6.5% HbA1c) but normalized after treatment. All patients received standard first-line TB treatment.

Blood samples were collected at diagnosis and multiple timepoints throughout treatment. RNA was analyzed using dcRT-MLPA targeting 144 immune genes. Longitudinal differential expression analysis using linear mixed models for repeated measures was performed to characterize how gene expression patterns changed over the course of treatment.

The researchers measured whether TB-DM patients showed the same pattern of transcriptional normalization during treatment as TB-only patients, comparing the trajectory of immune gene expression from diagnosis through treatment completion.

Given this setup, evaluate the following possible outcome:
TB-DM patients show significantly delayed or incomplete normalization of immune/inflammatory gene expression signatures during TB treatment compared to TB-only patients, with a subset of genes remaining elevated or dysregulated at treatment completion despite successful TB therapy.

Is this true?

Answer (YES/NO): NO